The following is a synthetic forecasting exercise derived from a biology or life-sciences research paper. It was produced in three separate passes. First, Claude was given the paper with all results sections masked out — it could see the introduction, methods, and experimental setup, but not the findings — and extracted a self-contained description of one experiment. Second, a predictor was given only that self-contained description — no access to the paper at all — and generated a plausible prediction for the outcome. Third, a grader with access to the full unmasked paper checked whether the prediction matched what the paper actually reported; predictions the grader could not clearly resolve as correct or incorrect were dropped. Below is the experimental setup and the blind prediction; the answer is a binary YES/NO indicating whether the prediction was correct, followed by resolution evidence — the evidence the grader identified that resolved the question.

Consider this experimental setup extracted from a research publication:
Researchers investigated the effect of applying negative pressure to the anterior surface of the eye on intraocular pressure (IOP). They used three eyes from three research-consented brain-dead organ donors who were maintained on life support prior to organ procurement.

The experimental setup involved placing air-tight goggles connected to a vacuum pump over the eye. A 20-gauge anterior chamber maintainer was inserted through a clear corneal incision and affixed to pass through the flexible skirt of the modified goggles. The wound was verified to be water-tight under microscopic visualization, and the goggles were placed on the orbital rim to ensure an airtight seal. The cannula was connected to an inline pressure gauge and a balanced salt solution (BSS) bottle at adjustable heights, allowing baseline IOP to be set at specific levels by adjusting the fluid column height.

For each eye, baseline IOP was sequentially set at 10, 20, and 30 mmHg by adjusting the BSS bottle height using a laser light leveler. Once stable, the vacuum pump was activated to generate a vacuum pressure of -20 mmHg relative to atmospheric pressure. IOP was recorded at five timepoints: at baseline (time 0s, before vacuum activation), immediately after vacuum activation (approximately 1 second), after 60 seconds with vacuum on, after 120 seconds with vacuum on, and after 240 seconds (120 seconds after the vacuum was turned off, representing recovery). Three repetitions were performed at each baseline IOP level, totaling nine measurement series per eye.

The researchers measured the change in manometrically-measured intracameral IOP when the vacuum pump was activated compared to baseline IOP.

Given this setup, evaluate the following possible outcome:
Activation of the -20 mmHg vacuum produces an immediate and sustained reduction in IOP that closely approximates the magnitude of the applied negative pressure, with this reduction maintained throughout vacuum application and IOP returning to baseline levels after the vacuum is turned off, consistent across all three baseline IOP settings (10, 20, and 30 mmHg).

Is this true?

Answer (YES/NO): NO